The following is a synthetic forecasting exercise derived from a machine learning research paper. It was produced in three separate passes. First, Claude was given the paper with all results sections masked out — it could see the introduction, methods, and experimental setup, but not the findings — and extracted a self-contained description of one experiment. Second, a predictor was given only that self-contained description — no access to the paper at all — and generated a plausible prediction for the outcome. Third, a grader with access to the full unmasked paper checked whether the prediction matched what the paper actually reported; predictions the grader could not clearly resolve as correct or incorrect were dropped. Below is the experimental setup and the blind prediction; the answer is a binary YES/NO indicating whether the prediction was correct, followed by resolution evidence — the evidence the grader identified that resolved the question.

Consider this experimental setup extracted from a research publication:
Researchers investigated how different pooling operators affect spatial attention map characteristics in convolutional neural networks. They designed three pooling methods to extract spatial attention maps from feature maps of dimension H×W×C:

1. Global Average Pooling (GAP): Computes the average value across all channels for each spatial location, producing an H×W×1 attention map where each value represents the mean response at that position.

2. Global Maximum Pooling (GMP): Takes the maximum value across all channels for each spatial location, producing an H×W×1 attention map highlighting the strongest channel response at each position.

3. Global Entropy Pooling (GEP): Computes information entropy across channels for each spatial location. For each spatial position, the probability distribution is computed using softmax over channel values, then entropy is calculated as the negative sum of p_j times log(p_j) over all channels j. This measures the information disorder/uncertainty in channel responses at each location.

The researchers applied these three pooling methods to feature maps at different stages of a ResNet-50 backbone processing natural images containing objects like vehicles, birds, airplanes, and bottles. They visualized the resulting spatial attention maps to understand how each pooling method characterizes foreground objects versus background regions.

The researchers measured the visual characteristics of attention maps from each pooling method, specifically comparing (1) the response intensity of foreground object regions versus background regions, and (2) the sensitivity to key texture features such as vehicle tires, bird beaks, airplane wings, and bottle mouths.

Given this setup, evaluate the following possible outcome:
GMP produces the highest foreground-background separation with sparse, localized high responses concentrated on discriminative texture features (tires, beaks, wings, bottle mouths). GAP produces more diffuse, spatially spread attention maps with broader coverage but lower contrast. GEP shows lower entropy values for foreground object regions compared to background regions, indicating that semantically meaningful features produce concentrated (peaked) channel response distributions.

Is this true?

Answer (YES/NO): NO